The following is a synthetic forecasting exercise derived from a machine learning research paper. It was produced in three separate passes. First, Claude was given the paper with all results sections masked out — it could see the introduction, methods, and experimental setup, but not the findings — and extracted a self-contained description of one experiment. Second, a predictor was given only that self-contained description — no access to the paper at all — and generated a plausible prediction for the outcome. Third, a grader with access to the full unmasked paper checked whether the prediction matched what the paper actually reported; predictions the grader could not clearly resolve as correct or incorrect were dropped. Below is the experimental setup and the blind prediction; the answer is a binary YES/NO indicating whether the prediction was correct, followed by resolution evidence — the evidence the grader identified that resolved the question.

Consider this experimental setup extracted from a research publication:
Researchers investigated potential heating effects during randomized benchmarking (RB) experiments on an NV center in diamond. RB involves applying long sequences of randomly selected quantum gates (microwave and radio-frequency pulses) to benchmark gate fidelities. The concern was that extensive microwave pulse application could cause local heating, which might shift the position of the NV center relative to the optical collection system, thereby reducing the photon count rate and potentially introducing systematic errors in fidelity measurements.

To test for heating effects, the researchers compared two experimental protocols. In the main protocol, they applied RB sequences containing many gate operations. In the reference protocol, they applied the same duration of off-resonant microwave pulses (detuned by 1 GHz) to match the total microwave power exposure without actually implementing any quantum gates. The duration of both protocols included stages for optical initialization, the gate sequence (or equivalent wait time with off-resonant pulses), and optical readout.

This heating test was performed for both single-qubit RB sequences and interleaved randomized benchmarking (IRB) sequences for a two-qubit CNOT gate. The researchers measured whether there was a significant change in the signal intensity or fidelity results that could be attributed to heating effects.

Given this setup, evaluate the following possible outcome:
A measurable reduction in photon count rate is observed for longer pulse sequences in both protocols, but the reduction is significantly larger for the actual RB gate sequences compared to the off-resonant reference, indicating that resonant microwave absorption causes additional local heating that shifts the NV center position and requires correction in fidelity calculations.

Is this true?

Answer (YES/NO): NO